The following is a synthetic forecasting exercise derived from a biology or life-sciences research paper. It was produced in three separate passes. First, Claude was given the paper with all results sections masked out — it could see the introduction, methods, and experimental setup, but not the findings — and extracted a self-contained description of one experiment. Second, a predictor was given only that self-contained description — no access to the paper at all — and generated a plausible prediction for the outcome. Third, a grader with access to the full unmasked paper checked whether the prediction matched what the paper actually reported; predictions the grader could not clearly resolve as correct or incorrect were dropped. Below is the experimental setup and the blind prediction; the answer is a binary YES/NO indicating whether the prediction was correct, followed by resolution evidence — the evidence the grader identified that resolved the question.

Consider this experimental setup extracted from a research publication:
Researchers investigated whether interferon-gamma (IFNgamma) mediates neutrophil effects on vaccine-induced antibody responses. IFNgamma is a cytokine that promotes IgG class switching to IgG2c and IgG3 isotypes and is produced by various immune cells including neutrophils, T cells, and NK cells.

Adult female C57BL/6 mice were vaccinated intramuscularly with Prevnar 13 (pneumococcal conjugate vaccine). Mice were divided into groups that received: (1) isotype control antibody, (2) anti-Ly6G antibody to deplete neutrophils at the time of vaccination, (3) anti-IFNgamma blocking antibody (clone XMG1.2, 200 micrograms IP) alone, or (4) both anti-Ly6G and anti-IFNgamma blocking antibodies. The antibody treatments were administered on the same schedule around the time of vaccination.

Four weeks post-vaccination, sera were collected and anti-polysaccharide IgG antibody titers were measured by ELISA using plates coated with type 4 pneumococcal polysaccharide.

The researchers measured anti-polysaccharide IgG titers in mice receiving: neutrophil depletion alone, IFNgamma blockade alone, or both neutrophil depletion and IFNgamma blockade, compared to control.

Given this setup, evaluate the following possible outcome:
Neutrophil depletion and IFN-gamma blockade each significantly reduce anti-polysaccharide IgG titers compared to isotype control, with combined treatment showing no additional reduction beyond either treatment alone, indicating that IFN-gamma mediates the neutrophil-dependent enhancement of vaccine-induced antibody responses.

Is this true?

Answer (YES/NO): NO